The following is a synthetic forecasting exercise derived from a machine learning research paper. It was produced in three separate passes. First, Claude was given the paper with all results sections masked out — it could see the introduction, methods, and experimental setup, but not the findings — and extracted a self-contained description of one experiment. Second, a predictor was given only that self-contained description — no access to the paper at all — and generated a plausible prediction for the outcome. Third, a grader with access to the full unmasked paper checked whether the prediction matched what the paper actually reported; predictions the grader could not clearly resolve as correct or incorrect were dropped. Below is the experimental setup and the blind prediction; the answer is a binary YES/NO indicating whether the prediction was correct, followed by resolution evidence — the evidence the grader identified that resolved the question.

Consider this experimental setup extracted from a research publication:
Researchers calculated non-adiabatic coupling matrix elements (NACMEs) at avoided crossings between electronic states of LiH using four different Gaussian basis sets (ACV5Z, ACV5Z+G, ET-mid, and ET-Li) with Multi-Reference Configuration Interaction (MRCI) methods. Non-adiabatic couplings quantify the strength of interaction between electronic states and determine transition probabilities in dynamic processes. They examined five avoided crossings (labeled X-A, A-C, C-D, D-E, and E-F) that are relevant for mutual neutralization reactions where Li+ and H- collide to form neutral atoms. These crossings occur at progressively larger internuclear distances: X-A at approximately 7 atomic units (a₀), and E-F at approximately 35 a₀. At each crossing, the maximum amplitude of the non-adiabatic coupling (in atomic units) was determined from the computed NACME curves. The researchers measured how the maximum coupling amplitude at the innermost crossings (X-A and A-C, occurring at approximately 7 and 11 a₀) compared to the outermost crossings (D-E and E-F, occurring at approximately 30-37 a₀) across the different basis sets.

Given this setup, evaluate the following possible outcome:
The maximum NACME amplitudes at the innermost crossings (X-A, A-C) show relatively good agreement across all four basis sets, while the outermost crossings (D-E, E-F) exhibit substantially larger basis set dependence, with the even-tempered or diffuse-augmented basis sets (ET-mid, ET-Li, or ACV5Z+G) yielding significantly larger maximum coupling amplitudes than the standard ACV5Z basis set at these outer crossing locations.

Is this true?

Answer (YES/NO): NO